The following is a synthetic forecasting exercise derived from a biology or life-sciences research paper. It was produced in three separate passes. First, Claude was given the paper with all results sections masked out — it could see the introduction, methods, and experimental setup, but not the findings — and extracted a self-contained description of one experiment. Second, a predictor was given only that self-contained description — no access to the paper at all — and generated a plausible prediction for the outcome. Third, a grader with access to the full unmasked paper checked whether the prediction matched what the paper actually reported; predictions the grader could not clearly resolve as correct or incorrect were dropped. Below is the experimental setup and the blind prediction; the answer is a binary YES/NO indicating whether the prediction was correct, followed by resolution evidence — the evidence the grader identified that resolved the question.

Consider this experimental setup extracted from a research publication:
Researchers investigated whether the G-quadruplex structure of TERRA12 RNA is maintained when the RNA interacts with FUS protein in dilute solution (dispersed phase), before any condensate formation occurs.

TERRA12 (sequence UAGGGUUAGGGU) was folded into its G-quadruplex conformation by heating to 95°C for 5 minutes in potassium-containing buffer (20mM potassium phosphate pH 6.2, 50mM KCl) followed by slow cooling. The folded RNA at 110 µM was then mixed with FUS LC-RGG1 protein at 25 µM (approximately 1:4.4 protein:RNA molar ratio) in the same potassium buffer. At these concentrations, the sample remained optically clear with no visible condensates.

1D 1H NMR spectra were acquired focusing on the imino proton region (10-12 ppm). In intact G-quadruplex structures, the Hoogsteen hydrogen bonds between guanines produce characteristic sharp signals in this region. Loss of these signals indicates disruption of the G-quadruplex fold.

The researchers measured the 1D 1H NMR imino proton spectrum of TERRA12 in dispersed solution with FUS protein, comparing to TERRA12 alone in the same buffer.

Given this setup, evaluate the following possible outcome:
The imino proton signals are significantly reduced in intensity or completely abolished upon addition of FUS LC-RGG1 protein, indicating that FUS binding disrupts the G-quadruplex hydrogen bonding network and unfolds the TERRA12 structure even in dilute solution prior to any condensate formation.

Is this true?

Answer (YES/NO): NO